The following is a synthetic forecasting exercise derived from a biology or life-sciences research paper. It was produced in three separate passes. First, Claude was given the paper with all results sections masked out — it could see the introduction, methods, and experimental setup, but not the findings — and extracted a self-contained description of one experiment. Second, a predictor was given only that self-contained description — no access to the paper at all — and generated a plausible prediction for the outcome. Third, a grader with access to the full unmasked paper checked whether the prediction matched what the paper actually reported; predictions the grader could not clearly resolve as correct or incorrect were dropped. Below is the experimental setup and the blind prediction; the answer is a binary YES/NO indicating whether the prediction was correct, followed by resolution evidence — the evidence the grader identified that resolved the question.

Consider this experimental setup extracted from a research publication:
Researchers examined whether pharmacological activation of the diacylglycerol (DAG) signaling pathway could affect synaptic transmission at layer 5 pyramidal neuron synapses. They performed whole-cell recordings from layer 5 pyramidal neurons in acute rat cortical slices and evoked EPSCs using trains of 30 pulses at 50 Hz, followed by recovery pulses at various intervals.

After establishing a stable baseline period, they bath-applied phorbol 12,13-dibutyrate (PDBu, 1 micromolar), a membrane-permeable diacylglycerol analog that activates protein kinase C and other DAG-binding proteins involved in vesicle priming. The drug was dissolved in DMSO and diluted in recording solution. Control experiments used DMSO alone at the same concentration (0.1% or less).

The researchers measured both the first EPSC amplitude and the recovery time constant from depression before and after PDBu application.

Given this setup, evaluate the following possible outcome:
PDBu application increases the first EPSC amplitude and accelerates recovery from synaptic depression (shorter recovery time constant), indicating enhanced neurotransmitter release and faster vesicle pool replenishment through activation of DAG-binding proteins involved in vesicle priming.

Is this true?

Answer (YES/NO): NO